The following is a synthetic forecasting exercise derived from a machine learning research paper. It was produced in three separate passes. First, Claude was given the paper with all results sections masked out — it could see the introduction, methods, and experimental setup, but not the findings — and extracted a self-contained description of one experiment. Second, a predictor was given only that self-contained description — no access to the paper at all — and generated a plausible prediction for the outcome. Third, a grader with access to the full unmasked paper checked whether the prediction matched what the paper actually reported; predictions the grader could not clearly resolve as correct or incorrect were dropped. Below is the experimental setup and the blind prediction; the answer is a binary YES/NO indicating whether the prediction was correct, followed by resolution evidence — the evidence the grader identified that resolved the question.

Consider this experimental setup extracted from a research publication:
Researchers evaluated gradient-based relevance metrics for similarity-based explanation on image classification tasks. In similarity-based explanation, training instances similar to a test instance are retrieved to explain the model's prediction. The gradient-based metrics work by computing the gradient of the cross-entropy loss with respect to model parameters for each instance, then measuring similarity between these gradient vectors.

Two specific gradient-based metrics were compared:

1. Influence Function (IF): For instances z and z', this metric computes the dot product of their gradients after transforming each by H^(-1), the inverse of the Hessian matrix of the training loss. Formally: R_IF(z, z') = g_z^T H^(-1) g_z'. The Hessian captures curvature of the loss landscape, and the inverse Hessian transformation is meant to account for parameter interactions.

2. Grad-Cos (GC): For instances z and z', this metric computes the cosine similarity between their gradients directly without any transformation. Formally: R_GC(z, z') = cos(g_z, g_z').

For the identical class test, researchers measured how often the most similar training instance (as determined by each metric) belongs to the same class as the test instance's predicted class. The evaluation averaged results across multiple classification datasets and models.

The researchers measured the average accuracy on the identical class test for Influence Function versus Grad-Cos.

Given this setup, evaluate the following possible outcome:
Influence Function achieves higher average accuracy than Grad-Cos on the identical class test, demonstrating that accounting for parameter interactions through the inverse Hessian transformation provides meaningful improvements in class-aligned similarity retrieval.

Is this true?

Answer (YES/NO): NO